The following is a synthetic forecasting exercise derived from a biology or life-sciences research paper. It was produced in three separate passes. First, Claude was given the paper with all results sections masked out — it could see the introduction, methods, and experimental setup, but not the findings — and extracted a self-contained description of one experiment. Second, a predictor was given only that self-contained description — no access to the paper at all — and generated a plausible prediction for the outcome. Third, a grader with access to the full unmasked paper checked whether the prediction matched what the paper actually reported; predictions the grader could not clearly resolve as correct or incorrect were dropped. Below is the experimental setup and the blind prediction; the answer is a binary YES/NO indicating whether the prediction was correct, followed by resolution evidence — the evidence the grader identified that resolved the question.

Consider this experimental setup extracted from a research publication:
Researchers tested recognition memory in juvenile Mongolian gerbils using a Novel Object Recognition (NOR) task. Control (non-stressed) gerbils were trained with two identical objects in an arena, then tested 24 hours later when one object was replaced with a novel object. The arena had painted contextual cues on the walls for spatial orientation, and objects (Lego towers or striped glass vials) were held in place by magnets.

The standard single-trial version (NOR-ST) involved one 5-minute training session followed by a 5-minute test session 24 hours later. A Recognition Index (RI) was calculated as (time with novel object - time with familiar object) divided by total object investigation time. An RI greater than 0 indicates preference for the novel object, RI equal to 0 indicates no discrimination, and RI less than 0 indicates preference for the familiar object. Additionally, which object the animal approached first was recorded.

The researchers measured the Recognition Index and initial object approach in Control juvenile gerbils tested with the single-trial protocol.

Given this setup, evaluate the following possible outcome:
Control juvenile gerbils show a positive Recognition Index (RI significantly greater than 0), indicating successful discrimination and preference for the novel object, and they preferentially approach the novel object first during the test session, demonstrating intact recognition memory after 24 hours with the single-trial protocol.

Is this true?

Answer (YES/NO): NO